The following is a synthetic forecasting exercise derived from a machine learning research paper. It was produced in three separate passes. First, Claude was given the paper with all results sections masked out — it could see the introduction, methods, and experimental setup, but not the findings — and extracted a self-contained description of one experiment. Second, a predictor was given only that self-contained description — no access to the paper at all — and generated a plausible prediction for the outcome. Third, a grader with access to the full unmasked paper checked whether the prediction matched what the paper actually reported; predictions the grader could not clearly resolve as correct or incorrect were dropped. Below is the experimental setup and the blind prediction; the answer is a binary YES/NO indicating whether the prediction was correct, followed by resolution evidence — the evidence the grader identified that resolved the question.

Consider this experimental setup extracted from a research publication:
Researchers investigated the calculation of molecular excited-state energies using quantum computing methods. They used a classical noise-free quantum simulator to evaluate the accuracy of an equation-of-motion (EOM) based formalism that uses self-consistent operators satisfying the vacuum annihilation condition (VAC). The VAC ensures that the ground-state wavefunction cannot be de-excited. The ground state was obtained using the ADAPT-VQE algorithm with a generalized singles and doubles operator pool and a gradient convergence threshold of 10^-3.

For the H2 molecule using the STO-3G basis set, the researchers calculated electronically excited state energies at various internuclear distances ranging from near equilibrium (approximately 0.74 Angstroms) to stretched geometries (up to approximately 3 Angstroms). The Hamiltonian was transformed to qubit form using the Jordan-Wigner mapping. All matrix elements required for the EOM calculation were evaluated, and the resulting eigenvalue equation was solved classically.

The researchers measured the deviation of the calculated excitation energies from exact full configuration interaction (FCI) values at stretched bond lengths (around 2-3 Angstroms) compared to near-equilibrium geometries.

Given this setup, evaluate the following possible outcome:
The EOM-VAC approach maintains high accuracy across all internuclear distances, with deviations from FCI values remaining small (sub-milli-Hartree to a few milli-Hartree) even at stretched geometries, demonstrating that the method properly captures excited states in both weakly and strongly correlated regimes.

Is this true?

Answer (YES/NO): YES